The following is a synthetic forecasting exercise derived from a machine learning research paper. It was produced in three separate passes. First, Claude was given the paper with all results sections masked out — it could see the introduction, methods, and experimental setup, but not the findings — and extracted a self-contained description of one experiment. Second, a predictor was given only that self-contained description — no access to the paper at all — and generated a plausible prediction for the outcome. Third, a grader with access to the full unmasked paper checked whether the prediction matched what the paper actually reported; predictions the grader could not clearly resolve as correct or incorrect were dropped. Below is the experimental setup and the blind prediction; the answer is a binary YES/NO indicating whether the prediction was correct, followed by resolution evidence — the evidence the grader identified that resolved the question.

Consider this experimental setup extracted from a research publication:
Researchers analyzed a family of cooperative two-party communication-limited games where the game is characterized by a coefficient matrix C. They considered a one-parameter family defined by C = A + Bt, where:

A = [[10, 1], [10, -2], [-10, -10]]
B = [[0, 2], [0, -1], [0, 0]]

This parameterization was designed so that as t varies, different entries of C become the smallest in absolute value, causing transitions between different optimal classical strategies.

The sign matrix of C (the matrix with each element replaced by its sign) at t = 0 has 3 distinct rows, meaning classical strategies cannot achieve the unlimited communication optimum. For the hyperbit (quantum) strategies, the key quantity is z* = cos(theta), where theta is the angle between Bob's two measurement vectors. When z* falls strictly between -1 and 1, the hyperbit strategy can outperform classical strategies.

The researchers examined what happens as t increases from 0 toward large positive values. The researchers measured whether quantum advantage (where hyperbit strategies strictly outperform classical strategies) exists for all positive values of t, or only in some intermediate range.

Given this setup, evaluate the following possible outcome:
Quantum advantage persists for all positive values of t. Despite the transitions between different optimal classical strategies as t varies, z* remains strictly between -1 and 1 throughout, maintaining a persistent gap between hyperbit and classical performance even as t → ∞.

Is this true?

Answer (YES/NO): NO